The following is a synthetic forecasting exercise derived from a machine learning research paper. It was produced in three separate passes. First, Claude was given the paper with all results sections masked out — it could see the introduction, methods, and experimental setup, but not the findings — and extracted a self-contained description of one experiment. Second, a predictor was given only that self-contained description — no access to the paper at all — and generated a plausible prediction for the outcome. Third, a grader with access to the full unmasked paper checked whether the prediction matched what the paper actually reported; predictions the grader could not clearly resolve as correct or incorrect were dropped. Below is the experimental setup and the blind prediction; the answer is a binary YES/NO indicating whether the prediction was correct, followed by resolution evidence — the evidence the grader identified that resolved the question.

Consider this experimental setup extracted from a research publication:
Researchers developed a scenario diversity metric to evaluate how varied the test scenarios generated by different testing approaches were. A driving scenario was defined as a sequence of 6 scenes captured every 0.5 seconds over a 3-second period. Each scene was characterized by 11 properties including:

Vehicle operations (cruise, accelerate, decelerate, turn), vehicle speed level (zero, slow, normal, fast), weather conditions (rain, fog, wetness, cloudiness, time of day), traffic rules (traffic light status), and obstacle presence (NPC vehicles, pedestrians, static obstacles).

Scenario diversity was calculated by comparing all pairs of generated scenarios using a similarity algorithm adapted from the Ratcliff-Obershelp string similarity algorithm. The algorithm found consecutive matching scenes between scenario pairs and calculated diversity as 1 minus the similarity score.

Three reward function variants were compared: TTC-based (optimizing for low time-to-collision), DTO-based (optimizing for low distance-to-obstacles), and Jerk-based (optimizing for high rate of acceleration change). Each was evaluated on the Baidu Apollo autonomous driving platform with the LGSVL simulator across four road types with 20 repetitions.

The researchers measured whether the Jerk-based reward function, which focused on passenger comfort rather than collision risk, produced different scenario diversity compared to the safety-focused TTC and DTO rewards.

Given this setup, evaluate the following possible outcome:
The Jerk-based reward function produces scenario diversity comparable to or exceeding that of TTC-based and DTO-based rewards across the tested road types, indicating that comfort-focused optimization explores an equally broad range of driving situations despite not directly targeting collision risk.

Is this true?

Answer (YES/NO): YES